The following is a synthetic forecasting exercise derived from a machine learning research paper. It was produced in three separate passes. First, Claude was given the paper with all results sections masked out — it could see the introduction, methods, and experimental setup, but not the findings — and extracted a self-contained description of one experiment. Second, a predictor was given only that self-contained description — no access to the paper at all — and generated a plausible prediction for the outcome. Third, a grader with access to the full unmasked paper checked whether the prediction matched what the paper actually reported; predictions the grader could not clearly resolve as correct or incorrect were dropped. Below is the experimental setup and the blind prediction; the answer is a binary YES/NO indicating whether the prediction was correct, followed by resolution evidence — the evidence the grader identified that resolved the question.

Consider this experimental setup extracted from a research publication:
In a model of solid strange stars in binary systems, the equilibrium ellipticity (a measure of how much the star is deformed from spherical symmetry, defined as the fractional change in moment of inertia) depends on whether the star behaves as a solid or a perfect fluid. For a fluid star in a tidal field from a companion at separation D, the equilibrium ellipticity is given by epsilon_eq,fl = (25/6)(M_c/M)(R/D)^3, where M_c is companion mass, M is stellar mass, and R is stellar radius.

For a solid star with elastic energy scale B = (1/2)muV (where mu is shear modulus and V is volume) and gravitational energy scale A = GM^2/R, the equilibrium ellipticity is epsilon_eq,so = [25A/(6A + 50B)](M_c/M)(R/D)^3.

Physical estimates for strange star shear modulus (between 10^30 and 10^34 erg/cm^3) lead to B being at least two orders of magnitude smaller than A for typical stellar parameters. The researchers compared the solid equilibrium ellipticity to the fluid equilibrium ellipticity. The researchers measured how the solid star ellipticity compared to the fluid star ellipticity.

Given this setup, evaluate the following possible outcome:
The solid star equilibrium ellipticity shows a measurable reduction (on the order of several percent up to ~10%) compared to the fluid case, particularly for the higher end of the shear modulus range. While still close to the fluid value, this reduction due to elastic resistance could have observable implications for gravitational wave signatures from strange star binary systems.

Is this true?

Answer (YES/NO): NO